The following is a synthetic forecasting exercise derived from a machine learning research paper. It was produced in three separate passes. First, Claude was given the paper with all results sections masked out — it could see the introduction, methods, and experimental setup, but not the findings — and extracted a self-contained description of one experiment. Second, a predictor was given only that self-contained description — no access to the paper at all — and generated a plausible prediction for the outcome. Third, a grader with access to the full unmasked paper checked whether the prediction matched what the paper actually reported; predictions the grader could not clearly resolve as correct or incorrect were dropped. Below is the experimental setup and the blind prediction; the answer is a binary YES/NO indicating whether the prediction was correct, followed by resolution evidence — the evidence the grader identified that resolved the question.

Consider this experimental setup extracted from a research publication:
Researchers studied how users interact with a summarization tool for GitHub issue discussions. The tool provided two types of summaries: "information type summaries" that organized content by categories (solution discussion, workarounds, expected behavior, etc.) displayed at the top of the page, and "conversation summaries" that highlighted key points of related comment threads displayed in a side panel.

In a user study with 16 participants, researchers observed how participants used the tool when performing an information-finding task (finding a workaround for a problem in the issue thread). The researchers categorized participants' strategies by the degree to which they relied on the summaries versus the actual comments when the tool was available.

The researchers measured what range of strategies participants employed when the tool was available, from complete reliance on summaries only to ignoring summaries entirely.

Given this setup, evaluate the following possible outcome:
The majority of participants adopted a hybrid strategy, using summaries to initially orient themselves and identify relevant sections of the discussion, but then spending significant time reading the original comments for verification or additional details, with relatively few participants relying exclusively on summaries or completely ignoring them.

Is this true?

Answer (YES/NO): NO